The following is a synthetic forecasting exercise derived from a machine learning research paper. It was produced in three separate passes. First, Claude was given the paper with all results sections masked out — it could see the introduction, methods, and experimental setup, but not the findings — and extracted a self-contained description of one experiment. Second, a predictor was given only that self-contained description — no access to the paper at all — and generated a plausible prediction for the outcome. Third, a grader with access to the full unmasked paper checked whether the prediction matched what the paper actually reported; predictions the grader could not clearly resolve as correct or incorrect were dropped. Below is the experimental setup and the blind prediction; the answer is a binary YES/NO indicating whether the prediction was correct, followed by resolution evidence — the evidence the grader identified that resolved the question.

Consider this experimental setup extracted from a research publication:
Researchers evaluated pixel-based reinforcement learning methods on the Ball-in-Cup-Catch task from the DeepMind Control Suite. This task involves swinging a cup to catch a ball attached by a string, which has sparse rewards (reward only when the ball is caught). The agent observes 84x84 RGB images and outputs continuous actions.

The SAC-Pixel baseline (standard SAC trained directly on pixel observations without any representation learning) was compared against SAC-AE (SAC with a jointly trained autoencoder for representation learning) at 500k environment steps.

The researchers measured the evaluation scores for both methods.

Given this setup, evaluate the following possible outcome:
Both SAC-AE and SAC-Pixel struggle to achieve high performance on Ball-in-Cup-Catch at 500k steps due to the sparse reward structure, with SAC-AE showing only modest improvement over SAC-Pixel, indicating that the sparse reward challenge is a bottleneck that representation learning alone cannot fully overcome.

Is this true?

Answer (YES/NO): NO